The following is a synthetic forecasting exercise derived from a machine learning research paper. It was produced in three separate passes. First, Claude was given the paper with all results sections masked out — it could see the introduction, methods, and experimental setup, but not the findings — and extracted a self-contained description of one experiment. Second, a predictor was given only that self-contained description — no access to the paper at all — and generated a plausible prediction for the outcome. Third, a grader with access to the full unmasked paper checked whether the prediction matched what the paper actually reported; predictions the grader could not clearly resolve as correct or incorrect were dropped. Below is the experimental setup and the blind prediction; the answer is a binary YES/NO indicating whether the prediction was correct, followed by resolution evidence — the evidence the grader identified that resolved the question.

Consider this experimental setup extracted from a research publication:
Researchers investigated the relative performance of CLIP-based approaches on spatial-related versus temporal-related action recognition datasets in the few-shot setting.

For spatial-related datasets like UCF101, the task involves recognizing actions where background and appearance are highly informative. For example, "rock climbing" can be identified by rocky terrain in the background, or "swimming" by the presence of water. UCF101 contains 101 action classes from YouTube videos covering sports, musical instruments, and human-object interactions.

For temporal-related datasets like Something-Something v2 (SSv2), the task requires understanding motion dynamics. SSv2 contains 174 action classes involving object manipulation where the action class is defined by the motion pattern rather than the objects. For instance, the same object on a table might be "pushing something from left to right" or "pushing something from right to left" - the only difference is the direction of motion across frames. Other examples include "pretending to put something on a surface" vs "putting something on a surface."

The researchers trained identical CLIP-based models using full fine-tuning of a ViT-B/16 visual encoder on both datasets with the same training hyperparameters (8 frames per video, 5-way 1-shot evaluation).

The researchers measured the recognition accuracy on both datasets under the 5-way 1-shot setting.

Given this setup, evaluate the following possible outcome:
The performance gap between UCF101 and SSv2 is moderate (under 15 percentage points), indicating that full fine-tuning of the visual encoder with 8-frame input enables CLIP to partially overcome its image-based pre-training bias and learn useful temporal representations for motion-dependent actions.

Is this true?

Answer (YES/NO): NO